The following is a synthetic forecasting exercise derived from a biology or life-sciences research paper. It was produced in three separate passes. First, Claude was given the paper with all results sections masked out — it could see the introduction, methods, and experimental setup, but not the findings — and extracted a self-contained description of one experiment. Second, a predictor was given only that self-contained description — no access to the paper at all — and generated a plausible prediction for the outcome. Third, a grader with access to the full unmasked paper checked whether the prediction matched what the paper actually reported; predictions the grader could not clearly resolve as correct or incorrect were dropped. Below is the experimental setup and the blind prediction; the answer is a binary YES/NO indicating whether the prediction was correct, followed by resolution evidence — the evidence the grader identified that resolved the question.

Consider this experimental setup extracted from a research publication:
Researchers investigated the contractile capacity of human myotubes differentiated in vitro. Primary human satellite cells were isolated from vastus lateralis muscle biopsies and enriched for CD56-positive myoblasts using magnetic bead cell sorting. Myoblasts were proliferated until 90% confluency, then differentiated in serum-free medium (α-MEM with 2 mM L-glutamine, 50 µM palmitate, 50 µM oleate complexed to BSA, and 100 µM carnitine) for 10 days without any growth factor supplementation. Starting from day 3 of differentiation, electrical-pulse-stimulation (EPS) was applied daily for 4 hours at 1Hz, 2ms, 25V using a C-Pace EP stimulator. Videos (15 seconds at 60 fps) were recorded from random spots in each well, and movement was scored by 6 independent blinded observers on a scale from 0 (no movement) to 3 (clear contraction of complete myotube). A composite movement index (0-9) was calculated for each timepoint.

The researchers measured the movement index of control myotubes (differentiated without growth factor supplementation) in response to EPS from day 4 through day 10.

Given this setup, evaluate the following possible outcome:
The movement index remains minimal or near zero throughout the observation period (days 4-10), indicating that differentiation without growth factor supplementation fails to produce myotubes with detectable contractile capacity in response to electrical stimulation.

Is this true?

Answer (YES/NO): YES